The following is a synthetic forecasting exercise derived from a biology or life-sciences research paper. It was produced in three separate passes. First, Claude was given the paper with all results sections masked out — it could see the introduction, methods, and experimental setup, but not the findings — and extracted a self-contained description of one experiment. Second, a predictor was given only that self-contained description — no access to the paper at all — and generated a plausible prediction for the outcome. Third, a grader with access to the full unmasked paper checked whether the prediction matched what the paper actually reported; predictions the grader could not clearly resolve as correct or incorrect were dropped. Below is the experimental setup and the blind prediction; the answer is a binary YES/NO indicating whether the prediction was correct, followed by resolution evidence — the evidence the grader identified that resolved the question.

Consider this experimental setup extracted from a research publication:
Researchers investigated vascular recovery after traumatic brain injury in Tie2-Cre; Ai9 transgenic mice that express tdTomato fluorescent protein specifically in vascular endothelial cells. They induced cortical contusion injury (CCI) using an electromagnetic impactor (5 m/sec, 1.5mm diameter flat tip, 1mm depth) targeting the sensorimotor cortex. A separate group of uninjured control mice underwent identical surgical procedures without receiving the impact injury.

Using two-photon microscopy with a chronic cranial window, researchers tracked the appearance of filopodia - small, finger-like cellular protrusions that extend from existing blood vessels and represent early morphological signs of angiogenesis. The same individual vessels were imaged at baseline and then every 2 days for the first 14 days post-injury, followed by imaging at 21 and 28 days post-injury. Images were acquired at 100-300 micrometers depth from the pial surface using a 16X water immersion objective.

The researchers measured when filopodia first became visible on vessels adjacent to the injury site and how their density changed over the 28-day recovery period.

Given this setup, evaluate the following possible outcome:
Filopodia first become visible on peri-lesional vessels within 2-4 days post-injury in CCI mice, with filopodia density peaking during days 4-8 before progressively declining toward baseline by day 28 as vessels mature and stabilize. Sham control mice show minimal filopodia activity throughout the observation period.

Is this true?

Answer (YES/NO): NO